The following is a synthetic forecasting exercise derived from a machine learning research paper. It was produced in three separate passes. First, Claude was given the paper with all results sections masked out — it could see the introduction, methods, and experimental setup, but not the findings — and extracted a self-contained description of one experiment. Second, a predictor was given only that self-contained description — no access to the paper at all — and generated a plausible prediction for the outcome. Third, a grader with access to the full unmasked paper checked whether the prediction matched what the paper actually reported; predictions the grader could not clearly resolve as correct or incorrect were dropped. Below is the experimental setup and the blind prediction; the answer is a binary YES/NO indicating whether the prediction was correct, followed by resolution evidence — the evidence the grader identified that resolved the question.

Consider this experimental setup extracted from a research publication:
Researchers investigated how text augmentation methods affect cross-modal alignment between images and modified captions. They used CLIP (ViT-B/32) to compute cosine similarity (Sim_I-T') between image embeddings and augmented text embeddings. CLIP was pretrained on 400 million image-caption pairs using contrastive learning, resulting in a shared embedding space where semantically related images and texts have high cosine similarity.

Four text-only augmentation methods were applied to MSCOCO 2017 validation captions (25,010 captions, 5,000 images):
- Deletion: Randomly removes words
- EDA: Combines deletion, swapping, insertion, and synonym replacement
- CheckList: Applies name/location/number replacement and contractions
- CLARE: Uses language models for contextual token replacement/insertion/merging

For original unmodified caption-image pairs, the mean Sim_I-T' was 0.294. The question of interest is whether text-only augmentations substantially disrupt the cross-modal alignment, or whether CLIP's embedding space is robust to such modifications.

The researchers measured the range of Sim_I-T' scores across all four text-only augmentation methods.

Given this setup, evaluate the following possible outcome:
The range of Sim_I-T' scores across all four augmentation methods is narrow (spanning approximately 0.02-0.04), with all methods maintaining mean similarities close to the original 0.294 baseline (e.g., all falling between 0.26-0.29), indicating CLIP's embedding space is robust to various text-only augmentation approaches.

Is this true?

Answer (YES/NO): NO